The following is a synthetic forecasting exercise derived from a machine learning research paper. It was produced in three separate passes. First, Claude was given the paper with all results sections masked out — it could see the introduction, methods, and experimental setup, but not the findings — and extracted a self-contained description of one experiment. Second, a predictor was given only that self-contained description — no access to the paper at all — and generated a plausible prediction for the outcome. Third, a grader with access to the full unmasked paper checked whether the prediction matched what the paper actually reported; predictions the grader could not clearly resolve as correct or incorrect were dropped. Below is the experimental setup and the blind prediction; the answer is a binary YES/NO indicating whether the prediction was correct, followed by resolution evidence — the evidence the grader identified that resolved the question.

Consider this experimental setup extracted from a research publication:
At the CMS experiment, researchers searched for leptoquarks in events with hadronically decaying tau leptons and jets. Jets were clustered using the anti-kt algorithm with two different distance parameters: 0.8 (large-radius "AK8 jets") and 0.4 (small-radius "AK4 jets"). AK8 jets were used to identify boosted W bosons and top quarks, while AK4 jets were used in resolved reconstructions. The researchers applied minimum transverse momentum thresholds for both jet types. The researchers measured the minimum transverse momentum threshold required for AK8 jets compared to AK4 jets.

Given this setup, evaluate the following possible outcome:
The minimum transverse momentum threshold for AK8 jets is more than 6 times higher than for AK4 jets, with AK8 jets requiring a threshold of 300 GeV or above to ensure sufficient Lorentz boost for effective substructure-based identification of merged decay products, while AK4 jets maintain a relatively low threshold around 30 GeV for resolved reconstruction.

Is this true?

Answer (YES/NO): NO